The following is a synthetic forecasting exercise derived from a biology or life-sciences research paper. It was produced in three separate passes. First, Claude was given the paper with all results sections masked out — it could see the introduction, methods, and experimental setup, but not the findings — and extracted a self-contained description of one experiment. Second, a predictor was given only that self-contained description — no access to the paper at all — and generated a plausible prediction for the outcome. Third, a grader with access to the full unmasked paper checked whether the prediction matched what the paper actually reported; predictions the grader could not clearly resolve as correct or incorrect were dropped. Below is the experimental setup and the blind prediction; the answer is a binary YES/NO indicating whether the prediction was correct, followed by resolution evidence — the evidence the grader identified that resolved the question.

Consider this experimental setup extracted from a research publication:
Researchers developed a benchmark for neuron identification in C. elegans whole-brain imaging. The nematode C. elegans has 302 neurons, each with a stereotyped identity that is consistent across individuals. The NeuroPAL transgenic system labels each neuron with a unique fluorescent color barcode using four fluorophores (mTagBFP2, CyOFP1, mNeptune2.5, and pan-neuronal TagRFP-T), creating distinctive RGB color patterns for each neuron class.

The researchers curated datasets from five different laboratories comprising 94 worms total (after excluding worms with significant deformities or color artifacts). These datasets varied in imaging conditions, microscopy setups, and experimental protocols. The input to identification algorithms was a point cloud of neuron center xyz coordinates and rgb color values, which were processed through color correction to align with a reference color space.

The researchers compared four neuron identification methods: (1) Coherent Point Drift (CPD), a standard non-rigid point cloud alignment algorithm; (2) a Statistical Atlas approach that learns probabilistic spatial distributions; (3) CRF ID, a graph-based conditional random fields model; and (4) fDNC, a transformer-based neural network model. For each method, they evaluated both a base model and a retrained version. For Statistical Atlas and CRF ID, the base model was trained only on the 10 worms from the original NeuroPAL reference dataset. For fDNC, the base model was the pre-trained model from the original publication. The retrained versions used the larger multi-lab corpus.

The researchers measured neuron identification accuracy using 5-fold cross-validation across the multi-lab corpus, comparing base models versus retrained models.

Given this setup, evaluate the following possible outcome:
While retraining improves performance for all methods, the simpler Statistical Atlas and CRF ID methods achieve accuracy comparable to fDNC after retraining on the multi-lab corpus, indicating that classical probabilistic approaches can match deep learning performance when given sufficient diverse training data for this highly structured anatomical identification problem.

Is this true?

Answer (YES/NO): NO